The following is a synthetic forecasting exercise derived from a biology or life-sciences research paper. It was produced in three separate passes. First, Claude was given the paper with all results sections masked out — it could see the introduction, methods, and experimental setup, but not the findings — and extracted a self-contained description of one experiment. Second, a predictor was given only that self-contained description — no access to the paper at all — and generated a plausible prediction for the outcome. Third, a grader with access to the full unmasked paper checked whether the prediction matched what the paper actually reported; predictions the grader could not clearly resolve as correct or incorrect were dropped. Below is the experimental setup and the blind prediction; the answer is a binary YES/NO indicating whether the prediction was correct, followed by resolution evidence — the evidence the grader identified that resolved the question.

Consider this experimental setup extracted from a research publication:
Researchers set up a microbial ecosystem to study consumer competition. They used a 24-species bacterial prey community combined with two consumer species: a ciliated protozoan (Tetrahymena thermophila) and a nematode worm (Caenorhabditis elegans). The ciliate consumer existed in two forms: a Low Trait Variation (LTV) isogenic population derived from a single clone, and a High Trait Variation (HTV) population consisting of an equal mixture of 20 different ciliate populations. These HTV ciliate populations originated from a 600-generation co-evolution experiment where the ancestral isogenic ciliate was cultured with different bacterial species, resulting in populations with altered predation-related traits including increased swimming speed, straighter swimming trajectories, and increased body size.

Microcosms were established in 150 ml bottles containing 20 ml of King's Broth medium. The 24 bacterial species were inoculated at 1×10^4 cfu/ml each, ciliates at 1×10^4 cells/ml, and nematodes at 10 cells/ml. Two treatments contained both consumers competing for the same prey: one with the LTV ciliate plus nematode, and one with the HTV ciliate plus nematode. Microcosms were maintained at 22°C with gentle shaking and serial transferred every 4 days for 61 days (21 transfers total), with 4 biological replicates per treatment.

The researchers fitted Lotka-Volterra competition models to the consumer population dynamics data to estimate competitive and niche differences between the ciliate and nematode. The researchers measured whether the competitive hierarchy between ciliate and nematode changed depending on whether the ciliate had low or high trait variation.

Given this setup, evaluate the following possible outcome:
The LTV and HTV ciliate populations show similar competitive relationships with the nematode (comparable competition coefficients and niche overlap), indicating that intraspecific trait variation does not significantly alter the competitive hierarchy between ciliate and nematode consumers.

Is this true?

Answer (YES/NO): NO